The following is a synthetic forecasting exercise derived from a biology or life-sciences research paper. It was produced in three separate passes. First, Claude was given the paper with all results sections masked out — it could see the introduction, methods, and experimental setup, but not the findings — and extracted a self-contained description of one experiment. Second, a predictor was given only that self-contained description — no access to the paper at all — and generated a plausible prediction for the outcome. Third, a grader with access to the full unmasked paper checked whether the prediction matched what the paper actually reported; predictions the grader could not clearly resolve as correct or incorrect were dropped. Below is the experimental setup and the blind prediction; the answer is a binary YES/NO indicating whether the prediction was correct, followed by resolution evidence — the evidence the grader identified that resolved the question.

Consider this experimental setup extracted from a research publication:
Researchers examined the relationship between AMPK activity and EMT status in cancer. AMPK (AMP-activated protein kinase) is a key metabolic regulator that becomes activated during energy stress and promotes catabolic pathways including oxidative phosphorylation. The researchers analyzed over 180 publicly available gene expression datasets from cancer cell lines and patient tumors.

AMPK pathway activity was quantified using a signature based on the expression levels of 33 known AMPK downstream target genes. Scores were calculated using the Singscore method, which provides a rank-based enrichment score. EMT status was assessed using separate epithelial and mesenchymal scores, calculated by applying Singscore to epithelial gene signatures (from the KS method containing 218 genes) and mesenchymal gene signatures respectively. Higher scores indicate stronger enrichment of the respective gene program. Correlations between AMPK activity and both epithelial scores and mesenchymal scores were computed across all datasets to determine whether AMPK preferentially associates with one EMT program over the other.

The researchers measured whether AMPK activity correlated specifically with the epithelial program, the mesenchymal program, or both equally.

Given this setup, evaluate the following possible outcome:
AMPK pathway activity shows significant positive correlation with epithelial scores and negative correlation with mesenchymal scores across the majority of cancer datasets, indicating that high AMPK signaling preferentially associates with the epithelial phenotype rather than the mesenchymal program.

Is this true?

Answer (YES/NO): NO